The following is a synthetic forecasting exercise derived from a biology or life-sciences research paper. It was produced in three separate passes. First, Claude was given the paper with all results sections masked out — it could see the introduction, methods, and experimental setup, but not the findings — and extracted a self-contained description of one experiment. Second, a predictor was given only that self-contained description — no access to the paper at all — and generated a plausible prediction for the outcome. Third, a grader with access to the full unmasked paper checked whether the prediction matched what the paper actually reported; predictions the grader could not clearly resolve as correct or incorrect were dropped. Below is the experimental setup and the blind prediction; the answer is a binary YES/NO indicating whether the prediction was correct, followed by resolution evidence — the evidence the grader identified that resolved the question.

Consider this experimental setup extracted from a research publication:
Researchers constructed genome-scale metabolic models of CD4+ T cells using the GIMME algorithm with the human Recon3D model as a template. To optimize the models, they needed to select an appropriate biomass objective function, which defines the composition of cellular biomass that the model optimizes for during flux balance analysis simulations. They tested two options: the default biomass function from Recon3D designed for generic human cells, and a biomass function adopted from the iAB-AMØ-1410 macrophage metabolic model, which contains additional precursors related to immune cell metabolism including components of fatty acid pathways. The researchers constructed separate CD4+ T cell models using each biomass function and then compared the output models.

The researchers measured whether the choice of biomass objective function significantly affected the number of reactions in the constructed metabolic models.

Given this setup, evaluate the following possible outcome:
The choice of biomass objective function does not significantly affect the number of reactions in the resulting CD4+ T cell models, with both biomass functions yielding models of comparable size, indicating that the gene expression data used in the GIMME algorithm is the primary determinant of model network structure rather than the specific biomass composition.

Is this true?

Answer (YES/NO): YES